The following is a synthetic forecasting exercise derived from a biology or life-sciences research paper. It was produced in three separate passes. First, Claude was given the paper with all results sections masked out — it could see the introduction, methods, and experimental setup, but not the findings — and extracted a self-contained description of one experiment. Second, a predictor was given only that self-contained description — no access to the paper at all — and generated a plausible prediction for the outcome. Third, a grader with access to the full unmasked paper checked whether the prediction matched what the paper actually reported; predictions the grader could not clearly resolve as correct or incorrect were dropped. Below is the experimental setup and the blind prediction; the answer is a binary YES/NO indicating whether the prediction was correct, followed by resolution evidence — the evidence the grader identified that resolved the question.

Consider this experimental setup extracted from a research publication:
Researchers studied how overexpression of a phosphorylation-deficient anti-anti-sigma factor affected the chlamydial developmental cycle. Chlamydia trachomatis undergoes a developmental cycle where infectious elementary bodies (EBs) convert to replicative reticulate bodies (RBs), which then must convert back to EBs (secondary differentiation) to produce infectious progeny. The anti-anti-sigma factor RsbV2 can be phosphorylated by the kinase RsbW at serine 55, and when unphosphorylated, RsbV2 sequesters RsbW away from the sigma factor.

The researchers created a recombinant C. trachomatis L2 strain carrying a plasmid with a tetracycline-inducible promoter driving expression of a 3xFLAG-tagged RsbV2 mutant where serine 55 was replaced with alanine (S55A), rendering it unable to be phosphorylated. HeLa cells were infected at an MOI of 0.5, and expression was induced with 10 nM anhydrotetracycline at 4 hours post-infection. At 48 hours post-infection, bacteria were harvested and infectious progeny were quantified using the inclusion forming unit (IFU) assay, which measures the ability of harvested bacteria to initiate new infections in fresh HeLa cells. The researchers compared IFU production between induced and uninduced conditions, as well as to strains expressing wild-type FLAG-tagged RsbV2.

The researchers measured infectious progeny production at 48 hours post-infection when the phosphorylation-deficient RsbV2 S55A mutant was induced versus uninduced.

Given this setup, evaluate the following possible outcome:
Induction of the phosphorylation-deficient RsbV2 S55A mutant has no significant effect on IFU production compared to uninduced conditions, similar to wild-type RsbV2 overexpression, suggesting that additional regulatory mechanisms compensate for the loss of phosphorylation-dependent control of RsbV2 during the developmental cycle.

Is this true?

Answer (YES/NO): NO